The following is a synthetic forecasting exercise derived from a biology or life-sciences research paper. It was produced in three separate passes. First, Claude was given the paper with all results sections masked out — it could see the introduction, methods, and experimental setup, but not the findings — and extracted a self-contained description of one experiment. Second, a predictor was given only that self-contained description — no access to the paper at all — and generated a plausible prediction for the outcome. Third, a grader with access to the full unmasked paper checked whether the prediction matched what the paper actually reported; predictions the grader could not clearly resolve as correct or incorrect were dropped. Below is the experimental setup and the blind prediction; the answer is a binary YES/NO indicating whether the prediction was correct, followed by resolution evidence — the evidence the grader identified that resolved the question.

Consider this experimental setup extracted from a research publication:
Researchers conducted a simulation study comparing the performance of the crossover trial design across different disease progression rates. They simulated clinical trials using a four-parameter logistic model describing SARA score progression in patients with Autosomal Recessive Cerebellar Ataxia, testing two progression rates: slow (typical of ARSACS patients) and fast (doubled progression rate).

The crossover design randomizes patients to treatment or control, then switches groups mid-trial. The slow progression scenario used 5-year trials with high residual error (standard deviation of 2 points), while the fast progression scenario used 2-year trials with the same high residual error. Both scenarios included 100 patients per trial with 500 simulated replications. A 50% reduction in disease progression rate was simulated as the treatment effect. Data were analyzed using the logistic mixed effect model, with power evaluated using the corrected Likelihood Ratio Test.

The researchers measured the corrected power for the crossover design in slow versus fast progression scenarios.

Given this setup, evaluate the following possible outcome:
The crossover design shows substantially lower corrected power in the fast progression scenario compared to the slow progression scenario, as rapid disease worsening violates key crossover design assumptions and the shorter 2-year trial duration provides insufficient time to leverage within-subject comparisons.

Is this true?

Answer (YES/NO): NO